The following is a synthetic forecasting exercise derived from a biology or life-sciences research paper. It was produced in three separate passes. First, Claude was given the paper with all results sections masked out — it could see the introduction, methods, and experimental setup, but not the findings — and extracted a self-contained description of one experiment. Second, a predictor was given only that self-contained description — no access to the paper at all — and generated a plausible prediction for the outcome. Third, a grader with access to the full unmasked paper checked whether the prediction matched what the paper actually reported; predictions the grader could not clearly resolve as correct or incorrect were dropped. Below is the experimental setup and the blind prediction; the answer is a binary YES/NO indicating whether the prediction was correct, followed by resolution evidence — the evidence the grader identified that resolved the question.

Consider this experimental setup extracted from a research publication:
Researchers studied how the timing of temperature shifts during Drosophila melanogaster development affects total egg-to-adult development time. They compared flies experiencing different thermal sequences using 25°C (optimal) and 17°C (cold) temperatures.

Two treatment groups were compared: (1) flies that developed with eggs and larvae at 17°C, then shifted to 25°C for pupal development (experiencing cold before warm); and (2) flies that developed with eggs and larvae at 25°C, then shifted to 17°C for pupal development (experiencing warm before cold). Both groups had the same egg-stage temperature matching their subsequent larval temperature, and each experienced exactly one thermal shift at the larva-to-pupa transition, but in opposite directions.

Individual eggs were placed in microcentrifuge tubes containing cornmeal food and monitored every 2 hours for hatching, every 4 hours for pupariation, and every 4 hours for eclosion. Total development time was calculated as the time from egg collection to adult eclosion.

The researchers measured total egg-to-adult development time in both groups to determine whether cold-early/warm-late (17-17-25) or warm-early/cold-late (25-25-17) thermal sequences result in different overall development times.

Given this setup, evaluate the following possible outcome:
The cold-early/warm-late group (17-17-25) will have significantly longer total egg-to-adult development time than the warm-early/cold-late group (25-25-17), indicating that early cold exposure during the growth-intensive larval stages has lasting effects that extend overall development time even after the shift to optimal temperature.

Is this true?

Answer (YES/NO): YES